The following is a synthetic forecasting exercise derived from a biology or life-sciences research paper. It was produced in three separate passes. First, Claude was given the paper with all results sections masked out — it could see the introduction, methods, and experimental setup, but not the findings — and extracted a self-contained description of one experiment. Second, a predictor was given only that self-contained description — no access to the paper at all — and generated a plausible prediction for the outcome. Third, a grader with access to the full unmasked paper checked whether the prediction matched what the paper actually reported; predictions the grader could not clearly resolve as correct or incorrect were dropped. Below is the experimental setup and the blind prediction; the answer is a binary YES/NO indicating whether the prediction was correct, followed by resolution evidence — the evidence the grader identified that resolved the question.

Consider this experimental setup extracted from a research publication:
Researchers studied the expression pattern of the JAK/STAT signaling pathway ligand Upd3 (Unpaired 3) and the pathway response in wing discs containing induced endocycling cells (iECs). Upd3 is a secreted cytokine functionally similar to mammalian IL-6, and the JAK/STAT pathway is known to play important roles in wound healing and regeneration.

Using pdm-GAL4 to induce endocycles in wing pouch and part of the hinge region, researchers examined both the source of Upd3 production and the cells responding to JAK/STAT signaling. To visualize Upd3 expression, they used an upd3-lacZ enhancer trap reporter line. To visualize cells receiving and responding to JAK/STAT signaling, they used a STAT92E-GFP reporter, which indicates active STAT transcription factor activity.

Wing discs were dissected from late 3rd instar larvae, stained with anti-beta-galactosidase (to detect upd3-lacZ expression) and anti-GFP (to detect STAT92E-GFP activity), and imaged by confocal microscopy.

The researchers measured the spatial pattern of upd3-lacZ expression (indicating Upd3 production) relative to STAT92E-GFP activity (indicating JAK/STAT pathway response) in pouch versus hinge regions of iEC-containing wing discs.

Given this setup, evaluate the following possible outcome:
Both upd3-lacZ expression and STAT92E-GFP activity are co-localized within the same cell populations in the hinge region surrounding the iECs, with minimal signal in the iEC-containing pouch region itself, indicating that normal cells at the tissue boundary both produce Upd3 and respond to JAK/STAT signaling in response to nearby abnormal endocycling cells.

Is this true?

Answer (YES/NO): NO